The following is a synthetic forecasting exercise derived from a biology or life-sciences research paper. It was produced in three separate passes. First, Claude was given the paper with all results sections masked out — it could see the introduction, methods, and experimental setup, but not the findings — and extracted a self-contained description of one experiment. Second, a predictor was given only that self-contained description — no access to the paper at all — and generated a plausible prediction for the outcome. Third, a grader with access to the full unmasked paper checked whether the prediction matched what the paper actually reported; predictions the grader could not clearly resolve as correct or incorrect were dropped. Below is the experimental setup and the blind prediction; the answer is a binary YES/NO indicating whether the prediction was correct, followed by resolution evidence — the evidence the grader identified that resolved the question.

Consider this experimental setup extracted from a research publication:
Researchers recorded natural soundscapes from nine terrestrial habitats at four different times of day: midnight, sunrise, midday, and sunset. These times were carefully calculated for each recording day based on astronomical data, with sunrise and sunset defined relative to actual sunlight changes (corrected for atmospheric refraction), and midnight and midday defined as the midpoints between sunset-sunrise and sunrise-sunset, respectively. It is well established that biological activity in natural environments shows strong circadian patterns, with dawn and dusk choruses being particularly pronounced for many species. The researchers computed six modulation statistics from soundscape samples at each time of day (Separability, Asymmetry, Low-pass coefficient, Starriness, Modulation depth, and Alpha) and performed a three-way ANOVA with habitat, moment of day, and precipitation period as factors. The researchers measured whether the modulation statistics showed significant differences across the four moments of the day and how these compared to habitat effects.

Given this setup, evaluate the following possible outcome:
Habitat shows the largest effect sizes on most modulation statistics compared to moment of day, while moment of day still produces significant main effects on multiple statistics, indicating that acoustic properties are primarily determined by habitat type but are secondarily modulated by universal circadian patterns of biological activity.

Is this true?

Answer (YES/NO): YES